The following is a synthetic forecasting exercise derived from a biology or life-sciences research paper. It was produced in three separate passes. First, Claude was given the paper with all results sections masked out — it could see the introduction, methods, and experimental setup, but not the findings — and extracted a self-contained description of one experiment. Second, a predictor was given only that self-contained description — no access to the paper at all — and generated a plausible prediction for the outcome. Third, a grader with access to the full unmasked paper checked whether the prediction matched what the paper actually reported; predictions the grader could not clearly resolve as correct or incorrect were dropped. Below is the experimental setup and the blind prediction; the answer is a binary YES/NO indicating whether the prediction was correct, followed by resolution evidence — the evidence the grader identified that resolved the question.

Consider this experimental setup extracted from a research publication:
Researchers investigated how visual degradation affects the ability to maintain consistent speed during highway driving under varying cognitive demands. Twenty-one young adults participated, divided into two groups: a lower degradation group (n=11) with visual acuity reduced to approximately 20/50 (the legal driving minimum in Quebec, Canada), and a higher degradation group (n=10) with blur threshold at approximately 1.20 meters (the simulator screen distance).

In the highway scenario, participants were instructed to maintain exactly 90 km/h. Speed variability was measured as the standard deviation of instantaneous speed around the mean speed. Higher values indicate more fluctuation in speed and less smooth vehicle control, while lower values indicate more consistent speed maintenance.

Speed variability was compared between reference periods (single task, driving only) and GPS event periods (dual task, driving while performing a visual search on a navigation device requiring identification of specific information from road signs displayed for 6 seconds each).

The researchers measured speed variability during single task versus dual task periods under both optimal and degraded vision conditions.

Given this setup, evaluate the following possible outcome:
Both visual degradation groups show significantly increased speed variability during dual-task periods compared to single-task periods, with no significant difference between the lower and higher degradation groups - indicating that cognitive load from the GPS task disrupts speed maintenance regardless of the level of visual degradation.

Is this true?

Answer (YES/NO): NO